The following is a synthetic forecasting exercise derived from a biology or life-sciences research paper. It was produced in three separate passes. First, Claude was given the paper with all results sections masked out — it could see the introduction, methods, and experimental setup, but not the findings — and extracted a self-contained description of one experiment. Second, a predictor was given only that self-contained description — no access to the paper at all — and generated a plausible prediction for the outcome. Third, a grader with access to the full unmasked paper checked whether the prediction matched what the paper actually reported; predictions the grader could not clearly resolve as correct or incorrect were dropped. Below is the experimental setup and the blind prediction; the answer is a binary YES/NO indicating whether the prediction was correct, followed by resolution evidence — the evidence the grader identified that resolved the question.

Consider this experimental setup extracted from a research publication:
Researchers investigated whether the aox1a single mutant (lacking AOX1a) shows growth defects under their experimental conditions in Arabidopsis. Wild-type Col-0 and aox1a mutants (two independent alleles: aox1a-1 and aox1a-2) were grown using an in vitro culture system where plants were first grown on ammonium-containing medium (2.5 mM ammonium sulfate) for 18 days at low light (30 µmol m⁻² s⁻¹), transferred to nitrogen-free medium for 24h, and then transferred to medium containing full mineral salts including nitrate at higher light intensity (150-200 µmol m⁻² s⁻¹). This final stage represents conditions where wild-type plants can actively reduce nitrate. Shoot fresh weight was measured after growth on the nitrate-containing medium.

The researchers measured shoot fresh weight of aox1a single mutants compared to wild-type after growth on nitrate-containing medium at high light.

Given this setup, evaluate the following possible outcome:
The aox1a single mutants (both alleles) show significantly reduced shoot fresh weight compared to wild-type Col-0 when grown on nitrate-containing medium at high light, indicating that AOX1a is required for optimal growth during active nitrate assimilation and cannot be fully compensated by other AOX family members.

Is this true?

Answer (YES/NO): NO